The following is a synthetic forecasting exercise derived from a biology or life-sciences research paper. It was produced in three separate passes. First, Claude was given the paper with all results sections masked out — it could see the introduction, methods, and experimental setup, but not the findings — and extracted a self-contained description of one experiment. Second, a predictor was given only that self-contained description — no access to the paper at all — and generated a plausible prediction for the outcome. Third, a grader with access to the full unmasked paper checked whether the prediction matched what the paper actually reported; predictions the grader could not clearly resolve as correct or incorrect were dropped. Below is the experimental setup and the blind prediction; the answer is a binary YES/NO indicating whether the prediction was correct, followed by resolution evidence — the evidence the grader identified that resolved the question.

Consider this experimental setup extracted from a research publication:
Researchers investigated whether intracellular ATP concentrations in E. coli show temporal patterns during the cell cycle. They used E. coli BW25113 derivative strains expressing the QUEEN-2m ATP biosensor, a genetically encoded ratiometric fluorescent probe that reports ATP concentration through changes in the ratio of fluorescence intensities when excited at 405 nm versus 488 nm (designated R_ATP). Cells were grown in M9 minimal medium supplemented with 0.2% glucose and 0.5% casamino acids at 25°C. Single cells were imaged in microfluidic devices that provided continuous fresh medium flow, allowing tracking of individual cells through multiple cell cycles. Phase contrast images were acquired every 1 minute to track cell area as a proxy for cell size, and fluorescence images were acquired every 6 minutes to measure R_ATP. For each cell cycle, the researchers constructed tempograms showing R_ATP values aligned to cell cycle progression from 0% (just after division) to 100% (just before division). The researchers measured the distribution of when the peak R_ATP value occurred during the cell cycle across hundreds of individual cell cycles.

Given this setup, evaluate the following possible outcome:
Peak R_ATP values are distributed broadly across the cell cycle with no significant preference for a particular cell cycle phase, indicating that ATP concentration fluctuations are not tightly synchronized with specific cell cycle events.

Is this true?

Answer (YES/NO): NO